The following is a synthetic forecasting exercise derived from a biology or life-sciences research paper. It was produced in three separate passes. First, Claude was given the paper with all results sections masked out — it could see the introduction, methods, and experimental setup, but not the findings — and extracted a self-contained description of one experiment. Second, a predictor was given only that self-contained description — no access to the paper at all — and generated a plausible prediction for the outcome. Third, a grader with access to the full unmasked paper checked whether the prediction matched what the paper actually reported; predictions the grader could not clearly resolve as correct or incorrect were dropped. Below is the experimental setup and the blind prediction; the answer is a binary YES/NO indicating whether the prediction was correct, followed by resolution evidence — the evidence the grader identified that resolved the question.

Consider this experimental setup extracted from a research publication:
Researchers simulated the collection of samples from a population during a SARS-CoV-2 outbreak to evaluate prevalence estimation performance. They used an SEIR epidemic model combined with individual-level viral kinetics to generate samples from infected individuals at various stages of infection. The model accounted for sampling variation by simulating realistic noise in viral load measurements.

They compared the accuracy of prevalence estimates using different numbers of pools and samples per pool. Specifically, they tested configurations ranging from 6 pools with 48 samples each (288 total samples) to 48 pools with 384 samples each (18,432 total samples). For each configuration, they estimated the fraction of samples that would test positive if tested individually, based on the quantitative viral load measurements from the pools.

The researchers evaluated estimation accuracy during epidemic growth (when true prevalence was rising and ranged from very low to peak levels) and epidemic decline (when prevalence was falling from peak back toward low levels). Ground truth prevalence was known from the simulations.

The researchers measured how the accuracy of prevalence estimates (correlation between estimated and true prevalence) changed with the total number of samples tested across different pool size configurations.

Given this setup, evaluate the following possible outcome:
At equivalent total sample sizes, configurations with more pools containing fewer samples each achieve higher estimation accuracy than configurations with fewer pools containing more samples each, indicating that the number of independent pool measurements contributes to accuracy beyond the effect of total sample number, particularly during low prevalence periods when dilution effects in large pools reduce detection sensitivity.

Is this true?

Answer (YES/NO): YES